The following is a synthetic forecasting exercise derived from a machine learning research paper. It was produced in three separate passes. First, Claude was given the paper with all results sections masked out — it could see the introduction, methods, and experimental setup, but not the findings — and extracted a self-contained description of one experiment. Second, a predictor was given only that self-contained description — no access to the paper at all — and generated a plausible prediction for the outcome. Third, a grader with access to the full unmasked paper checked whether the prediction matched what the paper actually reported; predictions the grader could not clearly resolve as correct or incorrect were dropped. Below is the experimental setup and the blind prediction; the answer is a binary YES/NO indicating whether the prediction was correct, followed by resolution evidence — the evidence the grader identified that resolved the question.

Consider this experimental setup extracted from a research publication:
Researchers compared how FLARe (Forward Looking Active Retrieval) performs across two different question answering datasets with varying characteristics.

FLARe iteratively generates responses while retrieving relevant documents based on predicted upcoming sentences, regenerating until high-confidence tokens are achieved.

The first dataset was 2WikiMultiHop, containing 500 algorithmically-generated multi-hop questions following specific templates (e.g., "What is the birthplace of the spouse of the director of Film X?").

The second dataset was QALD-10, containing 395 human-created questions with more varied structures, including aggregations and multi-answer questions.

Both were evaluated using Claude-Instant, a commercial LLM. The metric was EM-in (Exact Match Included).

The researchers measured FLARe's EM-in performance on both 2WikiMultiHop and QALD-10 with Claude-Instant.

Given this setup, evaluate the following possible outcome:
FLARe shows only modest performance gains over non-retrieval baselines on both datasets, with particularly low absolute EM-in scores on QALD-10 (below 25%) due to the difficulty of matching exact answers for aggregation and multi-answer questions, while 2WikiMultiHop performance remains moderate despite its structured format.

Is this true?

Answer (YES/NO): NO